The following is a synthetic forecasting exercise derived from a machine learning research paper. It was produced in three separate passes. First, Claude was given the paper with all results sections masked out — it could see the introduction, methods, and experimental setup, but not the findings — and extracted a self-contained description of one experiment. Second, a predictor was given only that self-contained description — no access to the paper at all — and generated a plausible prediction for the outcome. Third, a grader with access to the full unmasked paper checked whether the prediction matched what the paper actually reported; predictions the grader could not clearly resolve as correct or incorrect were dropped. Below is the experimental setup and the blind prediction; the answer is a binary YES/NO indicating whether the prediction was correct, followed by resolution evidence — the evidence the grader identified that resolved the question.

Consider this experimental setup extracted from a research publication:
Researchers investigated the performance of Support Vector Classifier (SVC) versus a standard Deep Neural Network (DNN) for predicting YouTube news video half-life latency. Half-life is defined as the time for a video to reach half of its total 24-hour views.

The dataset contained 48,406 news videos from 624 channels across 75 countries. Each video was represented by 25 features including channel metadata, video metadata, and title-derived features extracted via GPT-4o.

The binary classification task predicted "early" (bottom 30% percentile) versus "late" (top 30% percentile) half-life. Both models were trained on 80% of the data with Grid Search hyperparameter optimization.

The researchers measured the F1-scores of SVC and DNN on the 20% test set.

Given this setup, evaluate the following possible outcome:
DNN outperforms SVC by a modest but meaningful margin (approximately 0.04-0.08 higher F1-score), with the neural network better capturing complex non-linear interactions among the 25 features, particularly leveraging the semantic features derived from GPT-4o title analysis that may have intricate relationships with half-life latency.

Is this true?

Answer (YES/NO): NO